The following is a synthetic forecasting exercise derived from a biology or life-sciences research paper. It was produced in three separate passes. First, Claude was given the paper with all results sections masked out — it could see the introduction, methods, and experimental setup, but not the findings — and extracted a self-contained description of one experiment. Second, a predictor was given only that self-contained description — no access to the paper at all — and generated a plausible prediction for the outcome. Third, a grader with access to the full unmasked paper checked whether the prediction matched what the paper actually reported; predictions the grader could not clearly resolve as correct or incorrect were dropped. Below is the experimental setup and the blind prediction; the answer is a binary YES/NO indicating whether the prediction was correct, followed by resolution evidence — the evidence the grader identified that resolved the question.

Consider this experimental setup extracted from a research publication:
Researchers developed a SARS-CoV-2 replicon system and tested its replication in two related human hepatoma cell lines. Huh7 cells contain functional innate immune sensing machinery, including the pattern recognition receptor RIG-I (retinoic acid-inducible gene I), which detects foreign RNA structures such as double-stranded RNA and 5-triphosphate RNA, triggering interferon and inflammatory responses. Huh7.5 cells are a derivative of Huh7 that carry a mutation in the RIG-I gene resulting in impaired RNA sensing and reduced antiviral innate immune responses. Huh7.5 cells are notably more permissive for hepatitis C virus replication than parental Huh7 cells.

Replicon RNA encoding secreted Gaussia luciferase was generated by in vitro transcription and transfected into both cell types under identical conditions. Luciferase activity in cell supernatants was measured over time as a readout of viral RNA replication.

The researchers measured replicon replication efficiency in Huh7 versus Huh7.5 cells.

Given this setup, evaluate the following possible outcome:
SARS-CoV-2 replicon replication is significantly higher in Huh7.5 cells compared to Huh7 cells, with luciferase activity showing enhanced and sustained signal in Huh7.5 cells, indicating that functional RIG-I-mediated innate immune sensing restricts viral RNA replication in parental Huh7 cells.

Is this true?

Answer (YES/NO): NO